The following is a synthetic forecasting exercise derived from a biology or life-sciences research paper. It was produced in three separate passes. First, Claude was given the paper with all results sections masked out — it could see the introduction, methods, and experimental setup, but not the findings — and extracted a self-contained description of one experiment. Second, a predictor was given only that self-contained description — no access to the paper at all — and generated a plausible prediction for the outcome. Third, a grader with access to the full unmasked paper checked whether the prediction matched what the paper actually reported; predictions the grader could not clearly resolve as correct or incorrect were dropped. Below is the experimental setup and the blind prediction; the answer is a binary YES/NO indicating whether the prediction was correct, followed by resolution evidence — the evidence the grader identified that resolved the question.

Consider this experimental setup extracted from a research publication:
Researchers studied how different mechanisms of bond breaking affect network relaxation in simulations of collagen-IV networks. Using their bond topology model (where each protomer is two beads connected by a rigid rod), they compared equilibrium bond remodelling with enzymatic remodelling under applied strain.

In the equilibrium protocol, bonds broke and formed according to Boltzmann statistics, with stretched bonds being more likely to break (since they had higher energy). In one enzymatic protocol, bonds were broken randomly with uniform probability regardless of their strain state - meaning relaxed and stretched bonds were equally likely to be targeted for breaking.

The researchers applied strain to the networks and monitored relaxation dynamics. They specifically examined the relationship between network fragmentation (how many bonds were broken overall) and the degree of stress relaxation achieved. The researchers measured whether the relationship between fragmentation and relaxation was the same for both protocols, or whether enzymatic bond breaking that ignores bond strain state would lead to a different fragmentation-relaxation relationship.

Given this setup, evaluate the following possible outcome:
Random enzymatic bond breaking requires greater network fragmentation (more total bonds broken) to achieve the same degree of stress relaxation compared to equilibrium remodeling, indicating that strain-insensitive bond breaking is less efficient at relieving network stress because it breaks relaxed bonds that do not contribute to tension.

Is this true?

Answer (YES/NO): NO